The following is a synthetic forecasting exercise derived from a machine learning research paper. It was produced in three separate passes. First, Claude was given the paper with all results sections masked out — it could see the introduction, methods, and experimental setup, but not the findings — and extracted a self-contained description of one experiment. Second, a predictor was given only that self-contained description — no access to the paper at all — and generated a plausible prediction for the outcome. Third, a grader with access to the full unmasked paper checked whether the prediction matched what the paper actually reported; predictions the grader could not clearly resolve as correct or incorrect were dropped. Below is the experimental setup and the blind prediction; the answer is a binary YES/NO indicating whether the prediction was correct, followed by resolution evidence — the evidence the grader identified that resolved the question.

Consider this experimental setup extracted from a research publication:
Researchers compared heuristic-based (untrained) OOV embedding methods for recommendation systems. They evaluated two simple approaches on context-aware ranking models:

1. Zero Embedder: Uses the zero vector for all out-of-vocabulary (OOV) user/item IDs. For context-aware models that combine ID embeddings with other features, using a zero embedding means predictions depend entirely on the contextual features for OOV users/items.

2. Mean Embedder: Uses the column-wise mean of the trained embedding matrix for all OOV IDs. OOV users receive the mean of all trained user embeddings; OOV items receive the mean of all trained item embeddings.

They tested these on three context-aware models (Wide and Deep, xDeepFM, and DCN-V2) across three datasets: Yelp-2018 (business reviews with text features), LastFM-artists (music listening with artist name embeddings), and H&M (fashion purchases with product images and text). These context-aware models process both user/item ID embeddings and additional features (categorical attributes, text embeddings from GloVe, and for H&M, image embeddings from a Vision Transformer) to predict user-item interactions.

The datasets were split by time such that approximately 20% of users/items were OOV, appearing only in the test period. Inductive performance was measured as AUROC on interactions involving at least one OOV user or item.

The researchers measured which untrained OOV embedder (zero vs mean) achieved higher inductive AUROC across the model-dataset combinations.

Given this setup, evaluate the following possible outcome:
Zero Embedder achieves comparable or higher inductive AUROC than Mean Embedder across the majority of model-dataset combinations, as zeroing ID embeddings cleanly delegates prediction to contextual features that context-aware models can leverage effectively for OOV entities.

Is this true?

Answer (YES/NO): NO